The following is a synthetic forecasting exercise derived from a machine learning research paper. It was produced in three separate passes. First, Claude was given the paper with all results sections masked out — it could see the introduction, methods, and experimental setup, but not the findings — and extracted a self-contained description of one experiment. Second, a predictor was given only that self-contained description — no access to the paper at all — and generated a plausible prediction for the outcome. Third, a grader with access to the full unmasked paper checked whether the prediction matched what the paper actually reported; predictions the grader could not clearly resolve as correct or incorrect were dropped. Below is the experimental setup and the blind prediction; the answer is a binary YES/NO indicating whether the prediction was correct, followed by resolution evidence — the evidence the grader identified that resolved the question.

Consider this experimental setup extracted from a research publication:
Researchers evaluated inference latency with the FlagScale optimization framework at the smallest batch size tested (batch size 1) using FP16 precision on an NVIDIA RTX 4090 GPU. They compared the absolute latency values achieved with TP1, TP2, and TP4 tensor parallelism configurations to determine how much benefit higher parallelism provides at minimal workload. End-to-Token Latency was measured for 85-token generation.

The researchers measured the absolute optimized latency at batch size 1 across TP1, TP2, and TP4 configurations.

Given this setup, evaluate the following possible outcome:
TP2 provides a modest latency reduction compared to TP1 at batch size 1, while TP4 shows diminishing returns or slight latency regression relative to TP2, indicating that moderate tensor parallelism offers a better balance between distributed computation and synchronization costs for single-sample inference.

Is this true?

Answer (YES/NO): NO